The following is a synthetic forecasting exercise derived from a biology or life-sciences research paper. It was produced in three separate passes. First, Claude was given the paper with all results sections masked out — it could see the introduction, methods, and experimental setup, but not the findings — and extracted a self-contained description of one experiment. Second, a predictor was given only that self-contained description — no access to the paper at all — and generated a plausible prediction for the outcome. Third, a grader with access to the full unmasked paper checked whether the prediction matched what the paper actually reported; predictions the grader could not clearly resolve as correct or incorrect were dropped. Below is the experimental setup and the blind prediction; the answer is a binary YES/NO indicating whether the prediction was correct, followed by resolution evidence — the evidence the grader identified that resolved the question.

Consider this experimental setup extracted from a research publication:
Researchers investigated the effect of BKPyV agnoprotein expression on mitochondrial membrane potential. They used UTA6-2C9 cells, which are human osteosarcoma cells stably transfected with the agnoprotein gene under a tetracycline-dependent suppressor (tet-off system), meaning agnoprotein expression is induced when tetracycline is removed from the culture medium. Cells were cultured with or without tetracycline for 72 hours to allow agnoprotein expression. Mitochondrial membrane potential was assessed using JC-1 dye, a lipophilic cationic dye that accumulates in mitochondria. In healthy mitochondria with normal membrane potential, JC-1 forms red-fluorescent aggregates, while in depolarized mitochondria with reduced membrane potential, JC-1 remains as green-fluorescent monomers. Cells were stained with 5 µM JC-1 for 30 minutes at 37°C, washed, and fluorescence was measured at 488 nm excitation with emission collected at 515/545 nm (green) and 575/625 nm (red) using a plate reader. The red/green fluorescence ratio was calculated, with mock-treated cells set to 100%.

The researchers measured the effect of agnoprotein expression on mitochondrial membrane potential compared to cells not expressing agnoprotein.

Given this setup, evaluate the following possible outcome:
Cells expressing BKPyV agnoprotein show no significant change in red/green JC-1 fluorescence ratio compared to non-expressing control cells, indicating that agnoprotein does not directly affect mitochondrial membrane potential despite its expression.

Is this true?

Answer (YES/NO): NO